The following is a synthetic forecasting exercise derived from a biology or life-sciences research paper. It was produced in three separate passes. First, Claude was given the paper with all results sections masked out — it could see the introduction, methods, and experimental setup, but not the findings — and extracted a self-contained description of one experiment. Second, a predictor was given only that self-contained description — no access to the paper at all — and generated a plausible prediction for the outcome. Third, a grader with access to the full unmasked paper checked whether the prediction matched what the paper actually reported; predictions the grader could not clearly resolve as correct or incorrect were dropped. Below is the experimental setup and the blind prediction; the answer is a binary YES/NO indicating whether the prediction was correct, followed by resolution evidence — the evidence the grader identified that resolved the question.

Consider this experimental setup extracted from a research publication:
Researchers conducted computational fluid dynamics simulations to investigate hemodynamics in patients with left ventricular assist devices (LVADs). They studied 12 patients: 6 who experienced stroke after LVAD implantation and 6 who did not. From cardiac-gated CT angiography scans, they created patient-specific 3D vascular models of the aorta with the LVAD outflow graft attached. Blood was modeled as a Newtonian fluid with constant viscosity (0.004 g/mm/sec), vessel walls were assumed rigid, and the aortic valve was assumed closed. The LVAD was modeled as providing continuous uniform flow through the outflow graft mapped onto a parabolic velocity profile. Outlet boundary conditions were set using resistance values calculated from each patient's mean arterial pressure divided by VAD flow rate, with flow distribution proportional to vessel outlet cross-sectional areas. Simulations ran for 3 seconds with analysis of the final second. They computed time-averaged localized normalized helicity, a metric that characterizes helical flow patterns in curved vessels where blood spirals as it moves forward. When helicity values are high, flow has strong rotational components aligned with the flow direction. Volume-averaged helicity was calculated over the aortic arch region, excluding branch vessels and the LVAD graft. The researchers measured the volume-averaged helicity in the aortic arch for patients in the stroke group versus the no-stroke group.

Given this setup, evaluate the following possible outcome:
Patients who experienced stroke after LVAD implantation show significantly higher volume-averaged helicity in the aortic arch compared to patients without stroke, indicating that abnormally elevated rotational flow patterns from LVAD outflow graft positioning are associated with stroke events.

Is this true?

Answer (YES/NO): NO